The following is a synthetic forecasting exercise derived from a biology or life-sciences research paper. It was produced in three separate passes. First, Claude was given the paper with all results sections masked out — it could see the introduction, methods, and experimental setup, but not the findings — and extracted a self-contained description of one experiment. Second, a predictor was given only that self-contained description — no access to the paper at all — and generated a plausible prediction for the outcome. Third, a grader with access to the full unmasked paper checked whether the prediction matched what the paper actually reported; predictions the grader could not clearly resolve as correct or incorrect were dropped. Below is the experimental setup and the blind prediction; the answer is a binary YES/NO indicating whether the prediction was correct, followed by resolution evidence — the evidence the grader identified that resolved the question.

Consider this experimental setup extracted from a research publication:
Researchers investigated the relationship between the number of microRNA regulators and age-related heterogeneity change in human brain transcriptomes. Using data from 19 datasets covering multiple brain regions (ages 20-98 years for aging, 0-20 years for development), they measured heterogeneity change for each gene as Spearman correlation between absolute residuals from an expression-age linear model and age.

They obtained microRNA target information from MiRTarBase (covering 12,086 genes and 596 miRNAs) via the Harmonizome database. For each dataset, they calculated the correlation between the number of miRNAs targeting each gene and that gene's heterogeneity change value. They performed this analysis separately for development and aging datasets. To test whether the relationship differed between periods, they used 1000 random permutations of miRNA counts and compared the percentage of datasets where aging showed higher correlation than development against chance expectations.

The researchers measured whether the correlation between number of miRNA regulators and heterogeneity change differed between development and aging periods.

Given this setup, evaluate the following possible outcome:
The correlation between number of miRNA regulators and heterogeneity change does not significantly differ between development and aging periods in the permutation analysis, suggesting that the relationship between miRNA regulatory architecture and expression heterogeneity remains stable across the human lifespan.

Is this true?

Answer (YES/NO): NO